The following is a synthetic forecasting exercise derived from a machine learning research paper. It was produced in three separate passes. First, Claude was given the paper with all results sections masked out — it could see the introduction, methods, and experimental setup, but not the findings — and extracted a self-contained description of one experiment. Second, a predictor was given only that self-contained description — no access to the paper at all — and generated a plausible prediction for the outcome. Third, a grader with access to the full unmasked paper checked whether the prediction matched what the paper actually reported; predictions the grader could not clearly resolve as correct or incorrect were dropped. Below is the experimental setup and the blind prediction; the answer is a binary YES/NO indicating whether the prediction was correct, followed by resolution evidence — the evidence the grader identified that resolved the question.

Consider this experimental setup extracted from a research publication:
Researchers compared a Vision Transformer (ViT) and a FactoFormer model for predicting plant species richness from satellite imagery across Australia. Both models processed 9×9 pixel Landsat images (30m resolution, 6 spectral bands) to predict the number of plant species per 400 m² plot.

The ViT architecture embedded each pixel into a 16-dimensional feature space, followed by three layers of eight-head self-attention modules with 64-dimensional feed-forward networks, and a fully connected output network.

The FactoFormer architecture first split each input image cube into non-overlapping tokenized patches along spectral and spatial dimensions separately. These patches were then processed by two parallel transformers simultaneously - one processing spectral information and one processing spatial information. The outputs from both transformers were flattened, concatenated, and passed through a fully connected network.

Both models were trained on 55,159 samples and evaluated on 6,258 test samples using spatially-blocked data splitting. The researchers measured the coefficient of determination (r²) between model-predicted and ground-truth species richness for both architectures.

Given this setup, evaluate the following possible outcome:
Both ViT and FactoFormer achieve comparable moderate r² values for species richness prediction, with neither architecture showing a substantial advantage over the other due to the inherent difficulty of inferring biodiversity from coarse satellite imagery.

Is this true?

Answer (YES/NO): YES